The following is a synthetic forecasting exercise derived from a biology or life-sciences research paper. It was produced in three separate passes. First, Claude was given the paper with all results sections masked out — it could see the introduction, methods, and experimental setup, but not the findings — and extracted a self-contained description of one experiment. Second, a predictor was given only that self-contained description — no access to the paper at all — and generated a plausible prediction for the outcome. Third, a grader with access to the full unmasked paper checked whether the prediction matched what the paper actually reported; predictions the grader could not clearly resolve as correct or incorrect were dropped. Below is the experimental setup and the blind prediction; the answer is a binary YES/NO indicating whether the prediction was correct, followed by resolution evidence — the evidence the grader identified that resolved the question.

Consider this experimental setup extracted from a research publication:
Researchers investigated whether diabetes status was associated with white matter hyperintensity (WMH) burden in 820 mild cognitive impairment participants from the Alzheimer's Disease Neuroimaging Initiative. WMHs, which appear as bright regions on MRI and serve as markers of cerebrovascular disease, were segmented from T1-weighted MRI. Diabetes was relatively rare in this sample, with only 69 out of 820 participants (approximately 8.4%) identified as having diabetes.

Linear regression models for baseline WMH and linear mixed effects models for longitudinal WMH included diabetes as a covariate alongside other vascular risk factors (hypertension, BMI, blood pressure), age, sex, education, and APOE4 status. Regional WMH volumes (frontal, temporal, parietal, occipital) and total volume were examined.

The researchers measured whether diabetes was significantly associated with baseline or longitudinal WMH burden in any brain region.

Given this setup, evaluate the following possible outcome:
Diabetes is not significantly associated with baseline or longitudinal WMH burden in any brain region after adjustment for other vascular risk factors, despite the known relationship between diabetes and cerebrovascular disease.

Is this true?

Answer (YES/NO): NO